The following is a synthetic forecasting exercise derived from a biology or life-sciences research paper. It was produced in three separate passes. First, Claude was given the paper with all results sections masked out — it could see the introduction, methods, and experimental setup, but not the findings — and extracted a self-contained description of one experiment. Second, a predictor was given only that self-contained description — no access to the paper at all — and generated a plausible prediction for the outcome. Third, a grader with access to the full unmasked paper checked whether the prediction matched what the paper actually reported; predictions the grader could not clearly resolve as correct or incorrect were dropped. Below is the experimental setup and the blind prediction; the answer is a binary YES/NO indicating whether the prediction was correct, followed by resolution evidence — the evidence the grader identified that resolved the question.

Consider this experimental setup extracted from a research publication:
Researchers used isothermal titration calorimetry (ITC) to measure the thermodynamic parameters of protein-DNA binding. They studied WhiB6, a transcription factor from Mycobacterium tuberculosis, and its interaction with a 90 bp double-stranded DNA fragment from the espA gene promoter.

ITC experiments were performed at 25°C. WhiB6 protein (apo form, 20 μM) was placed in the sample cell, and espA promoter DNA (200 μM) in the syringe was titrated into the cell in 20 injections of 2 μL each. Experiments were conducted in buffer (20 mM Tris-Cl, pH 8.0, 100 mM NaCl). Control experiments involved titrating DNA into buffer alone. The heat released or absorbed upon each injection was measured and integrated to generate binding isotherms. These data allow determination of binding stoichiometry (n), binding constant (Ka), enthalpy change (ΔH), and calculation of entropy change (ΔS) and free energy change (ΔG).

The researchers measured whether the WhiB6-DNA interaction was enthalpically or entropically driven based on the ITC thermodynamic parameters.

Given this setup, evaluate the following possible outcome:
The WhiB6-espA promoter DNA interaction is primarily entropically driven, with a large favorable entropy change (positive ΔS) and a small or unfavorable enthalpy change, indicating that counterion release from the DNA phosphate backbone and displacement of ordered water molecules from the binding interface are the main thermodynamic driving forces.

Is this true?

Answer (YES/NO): NO